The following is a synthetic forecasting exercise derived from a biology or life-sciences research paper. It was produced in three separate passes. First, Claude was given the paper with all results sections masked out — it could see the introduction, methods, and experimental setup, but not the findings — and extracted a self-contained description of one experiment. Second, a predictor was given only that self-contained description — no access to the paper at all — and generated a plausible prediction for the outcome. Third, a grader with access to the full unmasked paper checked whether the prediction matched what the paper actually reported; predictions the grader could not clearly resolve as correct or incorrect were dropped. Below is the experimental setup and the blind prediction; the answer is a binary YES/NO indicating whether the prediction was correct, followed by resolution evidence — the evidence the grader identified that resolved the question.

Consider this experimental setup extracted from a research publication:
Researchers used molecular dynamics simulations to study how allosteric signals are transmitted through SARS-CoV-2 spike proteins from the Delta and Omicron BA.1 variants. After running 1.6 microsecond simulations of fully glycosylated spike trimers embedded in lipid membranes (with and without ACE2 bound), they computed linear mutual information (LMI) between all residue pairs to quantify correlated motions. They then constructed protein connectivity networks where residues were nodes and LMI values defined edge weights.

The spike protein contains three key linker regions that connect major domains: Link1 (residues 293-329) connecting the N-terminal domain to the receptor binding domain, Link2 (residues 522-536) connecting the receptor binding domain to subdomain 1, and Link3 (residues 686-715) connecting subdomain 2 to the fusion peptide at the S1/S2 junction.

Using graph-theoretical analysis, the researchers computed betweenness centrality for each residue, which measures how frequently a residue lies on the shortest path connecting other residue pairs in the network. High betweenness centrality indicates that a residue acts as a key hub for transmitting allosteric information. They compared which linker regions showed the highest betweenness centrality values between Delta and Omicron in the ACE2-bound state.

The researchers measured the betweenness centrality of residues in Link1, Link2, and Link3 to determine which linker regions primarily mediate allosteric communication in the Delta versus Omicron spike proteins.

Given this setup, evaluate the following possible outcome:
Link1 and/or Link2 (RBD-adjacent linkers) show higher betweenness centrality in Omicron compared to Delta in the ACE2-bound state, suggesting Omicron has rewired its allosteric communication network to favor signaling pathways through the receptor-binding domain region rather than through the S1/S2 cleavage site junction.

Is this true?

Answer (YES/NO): NO